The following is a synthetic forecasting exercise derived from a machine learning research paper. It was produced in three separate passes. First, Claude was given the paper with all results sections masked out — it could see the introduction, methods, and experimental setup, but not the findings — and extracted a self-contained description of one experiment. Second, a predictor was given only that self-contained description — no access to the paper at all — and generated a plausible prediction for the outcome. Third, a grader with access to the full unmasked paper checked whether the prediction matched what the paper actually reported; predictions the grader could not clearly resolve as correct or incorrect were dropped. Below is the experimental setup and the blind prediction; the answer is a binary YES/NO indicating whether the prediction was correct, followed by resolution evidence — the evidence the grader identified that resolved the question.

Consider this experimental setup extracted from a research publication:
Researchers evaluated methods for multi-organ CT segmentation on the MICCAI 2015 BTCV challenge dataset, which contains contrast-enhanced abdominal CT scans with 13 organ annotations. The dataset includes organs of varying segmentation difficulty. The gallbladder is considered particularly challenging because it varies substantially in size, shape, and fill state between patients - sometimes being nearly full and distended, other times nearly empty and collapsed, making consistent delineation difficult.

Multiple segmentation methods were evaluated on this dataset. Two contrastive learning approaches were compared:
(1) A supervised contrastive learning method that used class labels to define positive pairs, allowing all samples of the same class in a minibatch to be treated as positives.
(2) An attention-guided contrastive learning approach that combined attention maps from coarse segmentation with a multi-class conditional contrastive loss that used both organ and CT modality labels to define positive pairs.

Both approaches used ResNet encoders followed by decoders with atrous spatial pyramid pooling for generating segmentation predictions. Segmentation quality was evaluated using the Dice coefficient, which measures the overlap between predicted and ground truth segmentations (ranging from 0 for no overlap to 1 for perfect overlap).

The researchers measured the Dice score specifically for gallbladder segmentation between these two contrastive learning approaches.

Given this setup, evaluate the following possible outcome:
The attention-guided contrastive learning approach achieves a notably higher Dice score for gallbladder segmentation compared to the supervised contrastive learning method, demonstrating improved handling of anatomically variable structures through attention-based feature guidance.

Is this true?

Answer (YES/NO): NO